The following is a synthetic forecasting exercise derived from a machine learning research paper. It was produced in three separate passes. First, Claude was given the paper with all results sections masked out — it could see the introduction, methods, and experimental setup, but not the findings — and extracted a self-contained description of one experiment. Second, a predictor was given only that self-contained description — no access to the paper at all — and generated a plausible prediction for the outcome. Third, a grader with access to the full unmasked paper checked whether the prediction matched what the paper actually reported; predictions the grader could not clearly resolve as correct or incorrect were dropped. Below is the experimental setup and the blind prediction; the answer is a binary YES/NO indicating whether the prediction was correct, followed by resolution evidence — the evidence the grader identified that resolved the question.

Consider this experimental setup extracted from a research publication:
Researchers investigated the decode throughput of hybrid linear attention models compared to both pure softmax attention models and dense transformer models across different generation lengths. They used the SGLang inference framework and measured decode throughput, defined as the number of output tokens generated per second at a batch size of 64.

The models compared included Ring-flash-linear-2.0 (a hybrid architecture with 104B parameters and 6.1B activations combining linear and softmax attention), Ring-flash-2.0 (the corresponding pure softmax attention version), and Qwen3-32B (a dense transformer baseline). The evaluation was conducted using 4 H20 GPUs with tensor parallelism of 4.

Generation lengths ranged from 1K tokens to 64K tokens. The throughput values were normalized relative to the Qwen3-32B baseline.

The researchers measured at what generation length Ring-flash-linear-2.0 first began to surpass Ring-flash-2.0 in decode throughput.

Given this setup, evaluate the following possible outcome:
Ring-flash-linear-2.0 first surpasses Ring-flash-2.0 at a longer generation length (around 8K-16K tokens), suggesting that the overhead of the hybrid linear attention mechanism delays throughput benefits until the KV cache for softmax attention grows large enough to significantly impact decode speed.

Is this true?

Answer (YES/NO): NO